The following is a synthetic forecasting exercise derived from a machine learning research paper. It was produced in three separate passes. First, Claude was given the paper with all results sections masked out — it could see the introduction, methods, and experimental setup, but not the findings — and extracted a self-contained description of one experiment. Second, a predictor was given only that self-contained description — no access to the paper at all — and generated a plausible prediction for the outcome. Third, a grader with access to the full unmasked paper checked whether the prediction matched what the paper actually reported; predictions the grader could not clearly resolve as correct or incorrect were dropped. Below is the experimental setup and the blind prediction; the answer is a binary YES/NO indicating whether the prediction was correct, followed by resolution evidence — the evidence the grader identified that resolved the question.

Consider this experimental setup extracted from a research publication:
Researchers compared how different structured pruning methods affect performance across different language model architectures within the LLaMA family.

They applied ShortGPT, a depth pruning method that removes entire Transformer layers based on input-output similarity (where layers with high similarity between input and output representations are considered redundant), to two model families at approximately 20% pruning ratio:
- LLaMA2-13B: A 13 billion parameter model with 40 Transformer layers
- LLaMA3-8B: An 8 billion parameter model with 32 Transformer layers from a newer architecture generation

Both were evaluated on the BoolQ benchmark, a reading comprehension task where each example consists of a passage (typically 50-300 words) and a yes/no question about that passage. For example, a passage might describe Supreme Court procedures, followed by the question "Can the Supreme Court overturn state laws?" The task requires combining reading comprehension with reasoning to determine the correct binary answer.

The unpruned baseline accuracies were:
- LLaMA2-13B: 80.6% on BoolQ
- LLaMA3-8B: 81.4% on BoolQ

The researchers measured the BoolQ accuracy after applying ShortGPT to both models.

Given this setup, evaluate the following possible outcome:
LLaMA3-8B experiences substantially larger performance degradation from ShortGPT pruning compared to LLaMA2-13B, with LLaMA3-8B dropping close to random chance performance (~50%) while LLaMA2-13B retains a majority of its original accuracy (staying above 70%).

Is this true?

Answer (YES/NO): NO